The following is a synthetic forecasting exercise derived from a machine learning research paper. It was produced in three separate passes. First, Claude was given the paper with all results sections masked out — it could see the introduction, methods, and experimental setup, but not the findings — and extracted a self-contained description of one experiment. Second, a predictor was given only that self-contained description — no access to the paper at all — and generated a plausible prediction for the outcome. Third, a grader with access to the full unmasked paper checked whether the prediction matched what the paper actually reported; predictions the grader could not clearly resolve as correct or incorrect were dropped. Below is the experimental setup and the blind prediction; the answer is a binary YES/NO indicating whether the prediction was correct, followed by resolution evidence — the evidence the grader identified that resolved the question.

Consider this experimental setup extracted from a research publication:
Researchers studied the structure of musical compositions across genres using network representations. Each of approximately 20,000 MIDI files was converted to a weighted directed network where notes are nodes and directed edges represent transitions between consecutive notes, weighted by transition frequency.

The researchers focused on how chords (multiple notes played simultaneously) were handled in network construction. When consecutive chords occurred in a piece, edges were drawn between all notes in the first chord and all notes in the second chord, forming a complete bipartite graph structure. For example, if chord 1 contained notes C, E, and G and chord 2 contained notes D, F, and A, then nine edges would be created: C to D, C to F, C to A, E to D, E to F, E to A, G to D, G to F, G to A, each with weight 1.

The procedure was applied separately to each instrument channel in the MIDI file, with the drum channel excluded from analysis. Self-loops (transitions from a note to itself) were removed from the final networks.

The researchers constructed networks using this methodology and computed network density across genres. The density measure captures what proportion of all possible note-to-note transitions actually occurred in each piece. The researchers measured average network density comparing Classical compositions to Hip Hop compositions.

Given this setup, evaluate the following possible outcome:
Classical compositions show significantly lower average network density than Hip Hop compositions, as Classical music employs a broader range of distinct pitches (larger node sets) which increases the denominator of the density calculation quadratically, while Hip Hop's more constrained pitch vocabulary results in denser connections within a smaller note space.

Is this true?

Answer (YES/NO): NO